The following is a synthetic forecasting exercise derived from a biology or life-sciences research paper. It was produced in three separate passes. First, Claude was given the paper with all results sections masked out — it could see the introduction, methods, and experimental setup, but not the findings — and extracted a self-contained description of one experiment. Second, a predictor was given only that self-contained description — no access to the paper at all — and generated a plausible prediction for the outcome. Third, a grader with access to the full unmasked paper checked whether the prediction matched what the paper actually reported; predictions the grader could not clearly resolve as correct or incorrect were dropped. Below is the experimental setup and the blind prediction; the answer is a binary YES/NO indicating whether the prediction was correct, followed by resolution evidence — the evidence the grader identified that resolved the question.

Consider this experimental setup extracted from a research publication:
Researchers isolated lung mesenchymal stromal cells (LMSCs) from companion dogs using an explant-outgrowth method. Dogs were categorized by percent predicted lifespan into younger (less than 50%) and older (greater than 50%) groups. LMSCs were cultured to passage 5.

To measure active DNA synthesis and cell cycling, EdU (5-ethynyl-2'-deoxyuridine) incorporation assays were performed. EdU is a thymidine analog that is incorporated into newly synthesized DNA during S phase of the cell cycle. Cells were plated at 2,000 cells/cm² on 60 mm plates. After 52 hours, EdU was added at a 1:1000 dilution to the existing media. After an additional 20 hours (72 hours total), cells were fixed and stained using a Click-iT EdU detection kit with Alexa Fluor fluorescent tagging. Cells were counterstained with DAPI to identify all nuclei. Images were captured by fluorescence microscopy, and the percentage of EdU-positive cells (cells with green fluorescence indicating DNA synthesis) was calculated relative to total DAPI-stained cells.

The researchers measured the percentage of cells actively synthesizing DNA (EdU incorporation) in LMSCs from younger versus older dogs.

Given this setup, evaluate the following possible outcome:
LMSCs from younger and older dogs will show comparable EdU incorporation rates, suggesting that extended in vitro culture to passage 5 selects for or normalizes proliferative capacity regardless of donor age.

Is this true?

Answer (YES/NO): NO